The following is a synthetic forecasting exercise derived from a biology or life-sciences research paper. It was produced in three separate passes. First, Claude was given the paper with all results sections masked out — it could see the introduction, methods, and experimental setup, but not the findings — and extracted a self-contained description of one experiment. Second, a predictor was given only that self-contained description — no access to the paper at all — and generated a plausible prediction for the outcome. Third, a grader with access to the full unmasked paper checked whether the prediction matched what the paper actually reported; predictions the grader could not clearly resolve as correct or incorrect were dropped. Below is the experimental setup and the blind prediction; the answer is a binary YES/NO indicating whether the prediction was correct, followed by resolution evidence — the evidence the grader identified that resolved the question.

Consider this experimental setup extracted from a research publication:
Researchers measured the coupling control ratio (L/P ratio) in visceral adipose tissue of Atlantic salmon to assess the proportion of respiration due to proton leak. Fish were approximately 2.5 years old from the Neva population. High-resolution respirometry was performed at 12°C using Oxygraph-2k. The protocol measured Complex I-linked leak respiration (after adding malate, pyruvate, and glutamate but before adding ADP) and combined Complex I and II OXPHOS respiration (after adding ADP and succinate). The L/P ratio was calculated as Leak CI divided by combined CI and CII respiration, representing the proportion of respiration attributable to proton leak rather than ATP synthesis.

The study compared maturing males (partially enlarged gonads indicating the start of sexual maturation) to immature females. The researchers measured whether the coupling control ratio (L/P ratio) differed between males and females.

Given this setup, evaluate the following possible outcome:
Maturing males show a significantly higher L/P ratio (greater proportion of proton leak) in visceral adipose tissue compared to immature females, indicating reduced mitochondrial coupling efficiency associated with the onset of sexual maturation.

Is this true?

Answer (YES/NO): NO